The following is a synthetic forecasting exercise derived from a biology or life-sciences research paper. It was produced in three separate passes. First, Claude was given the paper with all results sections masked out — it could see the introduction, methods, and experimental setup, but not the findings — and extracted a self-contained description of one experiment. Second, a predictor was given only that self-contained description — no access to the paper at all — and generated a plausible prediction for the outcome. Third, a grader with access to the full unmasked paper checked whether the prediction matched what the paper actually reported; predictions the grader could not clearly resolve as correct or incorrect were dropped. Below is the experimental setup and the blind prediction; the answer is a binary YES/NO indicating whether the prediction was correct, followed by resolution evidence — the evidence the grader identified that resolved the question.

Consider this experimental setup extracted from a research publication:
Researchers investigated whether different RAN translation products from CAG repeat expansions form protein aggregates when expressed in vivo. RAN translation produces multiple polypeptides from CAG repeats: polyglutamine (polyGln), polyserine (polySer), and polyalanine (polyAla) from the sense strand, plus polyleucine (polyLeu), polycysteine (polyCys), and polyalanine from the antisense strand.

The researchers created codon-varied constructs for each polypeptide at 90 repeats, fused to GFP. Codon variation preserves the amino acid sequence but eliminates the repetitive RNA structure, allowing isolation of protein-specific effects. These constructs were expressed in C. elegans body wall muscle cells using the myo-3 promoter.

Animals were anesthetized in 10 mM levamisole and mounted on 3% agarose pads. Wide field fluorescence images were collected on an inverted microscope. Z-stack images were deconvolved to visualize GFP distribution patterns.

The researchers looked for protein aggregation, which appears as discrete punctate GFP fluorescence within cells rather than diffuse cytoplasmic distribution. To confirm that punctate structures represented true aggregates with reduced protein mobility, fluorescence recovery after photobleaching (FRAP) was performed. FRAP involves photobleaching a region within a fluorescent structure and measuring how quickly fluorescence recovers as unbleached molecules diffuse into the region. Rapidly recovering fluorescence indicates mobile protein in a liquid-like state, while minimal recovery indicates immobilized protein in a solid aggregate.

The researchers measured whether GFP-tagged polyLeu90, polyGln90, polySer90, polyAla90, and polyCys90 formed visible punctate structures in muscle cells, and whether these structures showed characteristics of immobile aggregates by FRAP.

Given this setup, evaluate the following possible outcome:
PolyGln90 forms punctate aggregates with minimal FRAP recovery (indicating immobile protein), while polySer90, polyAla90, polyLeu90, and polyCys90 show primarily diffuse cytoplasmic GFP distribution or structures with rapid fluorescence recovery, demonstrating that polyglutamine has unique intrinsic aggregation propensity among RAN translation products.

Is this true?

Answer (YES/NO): NO